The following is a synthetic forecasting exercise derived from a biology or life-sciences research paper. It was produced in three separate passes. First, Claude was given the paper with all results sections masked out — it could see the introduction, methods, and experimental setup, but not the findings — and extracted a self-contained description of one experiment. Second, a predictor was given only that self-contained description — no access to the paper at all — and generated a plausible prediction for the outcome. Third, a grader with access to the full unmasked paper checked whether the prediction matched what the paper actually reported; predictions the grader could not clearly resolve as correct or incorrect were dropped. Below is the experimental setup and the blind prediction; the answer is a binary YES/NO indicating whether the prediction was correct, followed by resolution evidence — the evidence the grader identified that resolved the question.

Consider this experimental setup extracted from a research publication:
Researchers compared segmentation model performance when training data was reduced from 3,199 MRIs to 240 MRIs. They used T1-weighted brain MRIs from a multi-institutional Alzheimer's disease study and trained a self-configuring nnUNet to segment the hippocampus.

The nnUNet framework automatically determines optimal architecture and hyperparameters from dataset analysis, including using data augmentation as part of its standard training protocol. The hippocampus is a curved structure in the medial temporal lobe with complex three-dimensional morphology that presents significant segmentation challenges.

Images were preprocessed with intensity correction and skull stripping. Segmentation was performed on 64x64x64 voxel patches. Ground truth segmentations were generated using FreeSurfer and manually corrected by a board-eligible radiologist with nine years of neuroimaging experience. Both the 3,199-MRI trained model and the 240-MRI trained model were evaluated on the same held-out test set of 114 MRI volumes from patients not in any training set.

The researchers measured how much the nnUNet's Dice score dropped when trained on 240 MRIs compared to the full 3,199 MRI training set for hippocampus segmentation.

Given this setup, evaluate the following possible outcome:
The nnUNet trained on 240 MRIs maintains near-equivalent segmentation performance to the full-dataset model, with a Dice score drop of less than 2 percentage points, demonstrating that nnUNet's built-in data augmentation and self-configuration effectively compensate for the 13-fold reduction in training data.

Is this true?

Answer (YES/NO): YES